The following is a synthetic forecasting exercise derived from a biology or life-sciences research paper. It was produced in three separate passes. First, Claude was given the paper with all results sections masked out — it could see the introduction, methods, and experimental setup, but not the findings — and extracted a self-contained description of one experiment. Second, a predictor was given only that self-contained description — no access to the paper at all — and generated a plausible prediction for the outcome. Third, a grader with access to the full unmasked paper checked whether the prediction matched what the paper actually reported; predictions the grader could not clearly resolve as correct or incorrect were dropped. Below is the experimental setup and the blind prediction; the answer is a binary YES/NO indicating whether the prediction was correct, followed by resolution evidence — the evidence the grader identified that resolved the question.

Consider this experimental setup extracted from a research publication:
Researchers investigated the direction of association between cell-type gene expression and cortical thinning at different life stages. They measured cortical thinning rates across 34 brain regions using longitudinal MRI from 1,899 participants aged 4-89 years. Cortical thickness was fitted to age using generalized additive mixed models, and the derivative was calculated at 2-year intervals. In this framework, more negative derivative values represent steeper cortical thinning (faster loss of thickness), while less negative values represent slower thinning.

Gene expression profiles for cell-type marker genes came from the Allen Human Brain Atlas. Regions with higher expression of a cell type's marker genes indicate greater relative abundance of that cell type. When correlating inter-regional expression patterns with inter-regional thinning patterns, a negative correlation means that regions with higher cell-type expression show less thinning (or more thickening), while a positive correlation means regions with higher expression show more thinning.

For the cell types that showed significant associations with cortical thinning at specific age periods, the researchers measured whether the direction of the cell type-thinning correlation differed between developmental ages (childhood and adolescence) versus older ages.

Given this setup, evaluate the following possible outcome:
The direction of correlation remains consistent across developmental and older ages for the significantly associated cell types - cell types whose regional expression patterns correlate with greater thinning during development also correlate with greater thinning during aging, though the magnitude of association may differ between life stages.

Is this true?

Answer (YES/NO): NO